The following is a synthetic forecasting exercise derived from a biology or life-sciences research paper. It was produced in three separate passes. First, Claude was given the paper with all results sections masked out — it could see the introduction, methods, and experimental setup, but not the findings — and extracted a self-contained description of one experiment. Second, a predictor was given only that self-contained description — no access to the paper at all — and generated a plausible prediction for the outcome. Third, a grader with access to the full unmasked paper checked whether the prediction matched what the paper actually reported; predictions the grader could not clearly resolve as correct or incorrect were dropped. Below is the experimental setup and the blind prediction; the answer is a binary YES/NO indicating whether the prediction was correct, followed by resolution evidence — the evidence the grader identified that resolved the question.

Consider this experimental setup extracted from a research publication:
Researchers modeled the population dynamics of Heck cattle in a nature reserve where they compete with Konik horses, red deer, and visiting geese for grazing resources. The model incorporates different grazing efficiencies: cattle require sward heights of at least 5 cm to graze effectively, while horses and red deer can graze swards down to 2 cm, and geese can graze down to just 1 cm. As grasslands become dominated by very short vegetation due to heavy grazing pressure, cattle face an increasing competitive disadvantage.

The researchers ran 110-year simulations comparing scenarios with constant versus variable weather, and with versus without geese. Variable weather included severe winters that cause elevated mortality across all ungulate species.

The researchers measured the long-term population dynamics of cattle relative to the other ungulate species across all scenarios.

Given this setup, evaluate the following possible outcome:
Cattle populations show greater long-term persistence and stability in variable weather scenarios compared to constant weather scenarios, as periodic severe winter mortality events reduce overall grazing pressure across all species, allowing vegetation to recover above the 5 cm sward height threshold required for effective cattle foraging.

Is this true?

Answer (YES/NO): NO